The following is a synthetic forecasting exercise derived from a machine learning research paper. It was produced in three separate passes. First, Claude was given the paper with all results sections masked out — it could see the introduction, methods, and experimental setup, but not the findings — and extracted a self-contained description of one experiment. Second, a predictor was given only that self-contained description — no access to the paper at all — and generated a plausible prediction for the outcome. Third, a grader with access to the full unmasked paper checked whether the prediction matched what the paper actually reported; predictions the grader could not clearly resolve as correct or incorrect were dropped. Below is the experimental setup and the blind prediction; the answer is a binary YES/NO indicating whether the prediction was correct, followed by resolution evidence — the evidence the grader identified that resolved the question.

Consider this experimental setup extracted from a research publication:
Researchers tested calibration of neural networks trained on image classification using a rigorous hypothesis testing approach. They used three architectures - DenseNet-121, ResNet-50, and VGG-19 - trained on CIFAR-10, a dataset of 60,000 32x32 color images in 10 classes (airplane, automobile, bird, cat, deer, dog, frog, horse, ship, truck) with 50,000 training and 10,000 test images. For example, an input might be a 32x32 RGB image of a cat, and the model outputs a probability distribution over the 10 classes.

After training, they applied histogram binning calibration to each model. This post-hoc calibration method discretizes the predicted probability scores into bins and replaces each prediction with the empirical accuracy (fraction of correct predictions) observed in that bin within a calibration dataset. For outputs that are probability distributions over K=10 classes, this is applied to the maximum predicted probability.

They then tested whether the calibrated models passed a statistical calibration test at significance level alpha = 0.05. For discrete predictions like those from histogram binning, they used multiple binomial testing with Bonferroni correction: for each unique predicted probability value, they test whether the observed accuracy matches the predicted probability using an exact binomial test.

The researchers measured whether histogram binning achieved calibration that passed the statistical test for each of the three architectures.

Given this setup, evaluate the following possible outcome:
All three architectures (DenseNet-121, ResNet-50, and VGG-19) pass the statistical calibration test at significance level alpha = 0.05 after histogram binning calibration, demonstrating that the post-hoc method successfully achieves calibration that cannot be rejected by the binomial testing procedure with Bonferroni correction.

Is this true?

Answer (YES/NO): NO